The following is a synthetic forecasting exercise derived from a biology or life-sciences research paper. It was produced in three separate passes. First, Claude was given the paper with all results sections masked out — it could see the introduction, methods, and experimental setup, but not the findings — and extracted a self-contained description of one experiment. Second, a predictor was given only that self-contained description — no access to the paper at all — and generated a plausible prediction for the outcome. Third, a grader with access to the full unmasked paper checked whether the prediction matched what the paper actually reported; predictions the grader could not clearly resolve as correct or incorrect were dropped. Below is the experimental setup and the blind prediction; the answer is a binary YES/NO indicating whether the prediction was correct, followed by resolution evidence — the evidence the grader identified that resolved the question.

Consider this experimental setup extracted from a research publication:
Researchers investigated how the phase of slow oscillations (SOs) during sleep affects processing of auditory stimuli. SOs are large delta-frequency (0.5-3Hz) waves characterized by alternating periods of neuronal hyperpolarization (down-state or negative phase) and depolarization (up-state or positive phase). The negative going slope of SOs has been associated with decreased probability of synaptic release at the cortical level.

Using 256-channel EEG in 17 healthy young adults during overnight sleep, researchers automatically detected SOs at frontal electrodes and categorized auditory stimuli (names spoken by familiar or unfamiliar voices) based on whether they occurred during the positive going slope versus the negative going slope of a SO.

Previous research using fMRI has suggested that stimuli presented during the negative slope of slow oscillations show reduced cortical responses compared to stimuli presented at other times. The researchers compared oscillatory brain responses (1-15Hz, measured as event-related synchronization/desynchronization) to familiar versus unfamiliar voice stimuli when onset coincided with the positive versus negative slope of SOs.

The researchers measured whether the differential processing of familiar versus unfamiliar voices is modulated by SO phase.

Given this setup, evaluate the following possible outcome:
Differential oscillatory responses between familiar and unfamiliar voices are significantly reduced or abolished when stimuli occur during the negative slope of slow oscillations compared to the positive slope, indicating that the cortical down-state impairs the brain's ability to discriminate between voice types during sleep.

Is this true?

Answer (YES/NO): NO